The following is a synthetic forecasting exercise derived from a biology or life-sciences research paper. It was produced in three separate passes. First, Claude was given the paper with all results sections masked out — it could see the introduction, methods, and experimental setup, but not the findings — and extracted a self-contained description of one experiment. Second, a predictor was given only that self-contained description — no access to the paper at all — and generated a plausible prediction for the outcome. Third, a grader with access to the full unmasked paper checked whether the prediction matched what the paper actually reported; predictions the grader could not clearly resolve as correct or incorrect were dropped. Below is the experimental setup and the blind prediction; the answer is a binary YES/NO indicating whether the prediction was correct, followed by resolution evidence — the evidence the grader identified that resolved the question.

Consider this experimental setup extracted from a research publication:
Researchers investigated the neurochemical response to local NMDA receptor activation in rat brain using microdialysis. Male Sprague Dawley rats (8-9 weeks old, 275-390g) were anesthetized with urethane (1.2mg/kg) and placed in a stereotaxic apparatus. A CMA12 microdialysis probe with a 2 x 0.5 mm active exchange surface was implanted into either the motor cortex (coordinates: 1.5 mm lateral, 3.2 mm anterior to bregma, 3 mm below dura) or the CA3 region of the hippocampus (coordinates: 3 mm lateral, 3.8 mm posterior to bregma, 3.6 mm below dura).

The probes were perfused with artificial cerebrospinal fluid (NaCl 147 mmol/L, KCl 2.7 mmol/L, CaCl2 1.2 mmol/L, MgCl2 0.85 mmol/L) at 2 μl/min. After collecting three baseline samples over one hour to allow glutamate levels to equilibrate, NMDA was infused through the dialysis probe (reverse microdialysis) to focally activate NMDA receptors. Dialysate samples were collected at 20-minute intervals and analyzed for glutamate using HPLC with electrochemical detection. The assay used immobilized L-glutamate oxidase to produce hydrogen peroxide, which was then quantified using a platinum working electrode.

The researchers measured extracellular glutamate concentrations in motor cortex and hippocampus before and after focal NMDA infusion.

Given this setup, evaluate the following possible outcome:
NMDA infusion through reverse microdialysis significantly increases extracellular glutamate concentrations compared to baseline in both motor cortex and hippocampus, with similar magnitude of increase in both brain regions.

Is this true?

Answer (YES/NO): NO